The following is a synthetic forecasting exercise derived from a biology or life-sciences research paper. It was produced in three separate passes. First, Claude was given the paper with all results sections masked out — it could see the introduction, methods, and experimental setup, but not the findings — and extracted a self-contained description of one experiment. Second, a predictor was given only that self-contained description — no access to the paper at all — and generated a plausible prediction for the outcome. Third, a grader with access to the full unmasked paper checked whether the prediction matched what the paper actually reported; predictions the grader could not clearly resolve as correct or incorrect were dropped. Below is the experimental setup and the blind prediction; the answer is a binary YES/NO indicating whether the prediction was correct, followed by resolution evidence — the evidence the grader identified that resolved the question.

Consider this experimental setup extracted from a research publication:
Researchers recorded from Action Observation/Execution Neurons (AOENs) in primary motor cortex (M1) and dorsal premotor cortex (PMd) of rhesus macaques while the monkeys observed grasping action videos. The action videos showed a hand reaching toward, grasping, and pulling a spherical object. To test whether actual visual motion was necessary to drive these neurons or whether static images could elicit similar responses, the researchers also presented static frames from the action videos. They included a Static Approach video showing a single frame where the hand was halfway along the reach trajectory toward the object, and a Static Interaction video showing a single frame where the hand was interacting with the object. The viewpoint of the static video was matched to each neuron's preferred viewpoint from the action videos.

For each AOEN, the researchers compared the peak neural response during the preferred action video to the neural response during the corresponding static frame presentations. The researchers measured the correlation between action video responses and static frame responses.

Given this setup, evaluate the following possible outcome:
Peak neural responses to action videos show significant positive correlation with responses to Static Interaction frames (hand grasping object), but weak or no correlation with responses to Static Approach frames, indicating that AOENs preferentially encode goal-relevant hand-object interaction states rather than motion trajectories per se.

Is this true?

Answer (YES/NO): NO